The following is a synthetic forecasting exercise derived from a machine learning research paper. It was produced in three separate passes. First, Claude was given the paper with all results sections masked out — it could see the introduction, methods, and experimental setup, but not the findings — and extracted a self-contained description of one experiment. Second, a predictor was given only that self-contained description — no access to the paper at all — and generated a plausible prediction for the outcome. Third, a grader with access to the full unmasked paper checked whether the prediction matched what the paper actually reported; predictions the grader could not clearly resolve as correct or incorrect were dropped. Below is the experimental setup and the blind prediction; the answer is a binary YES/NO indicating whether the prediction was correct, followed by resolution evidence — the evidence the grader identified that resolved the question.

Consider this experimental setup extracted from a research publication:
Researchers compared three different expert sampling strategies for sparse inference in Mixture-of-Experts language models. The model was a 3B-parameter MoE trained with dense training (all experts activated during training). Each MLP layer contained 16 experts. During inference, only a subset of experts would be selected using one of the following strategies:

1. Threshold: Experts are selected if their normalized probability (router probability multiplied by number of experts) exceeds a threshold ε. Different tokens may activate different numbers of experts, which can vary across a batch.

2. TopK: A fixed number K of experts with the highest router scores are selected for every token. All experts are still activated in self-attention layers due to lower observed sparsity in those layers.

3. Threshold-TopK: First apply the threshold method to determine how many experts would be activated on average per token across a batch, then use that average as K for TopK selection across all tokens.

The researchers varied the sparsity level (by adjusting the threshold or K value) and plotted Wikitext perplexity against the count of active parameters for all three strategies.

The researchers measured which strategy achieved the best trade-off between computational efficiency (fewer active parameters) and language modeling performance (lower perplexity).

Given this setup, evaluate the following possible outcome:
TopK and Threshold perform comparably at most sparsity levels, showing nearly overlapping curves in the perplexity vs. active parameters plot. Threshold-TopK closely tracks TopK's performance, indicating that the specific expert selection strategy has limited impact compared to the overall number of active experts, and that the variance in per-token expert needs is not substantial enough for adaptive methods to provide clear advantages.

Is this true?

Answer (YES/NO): NO